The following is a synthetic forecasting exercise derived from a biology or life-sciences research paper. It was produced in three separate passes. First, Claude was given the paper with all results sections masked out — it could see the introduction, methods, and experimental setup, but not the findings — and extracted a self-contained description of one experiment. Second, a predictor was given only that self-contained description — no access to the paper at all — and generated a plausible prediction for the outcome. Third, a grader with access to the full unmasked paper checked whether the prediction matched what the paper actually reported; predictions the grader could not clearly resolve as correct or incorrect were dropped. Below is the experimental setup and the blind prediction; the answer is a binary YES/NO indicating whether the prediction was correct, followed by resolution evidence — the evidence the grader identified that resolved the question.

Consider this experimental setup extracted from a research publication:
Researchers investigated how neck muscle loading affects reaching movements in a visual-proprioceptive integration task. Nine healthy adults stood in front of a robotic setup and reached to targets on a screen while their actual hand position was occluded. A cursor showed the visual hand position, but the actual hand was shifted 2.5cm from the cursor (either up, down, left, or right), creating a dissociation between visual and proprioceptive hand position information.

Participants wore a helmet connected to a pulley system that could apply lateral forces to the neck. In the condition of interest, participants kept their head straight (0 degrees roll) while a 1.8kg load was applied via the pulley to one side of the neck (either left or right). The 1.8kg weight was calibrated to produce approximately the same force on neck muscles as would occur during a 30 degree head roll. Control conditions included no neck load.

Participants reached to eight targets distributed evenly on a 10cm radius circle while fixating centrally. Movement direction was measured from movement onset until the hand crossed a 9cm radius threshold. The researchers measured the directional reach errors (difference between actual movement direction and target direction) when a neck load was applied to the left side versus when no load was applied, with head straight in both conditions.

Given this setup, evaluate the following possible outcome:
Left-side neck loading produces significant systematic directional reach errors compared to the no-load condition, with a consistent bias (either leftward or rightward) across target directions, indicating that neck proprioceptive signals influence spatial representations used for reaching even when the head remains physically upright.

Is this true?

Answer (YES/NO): NO